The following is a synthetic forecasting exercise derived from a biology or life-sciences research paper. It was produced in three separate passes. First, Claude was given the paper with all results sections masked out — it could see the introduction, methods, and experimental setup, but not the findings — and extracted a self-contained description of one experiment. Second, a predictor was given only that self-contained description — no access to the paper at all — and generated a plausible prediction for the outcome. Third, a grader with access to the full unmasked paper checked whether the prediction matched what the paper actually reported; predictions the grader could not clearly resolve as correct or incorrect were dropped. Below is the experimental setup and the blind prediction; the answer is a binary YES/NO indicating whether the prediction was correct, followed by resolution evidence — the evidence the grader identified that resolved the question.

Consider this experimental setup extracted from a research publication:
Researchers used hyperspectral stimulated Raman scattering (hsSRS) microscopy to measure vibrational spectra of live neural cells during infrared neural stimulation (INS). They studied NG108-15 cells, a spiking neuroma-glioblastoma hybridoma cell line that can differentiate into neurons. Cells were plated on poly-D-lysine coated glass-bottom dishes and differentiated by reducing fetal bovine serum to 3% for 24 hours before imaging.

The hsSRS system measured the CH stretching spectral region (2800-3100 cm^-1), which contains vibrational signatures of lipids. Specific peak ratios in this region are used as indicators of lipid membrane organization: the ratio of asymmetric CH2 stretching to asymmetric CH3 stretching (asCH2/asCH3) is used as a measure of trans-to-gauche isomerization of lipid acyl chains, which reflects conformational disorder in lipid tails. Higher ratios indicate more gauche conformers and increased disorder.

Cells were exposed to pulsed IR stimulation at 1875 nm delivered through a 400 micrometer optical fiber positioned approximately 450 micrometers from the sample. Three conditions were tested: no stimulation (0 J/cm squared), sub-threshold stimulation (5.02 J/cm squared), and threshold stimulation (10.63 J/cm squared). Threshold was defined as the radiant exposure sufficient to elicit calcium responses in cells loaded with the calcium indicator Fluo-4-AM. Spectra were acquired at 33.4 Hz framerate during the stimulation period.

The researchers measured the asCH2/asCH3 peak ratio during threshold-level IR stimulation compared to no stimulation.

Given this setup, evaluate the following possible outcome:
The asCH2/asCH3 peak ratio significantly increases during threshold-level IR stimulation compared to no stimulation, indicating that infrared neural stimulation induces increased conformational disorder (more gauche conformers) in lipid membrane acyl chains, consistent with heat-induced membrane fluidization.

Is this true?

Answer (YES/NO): YES